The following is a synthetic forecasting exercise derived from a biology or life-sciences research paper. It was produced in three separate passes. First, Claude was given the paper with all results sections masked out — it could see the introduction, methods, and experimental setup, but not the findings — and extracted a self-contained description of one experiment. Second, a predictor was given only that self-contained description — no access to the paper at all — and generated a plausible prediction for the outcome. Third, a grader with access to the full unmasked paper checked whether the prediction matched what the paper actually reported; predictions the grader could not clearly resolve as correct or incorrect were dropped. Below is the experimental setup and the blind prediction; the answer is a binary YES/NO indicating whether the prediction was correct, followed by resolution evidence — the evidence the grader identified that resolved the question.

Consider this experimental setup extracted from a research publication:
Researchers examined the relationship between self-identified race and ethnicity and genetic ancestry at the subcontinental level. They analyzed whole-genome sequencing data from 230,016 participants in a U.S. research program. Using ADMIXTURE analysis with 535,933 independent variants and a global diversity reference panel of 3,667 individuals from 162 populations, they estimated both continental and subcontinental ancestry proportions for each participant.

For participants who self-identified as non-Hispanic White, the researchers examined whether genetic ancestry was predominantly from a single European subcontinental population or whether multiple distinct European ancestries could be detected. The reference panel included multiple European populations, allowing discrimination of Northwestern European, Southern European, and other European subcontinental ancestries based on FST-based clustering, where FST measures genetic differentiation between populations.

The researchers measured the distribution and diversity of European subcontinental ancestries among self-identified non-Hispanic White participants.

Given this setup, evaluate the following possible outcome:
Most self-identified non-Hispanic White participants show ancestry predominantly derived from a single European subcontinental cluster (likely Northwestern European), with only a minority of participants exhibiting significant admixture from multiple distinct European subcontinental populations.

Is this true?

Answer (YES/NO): NO